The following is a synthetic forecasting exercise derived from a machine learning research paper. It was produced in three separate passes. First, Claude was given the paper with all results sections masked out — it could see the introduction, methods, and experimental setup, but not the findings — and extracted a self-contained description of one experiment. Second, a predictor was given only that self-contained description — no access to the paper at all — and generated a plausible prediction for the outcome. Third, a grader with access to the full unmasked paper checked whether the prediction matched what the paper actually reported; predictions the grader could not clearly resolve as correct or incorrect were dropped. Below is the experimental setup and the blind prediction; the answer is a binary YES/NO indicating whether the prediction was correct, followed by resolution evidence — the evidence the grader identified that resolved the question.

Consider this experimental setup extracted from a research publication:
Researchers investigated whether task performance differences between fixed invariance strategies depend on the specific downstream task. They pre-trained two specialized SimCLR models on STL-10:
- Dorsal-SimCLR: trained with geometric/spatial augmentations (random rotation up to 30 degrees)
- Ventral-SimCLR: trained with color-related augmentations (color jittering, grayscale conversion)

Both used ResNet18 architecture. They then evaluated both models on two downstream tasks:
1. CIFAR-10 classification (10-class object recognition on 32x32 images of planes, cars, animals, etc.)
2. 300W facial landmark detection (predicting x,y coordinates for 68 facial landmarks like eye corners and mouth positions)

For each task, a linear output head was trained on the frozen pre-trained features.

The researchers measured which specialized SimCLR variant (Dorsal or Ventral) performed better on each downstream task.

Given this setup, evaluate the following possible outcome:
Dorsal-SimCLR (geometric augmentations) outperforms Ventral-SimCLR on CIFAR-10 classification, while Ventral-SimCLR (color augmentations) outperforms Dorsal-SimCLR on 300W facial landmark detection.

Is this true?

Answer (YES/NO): NO